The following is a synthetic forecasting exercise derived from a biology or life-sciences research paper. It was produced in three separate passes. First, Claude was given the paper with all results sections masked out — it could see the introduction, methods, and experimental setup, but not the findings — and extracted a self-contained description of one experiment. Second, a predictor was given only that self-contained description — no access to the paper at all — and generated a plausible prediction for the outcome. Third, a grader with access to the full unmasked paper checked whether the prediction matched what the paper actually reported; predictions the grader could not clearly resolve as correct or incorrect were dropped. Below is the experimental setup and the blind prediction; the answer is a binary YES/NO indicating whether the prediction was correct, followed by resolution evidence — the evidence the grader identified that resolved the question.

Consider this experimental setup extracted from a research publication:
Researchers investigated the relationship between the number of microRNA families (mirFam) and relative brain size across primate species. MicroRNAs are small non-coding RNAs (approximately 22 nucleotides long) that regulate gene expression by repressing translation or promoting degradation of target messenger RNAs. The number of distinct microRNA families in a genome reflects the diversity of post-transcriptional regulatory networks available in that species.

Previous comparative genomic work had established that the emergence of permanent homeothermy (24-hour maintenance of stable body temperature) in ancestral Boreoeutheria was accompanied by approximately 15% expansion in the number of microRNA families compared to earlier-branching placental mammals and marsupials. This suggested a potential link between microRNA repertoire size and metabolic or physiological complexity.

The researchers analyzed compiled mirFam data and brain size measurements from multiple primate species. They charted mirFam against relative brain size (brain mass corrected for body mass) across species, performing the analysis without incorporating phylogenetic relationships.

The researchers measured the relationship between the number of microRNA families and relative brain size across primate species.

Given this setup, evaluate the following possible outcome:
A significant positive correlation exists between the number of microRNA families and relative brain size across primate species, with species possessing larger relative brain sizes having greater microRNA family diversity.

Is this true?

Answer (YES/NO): YES